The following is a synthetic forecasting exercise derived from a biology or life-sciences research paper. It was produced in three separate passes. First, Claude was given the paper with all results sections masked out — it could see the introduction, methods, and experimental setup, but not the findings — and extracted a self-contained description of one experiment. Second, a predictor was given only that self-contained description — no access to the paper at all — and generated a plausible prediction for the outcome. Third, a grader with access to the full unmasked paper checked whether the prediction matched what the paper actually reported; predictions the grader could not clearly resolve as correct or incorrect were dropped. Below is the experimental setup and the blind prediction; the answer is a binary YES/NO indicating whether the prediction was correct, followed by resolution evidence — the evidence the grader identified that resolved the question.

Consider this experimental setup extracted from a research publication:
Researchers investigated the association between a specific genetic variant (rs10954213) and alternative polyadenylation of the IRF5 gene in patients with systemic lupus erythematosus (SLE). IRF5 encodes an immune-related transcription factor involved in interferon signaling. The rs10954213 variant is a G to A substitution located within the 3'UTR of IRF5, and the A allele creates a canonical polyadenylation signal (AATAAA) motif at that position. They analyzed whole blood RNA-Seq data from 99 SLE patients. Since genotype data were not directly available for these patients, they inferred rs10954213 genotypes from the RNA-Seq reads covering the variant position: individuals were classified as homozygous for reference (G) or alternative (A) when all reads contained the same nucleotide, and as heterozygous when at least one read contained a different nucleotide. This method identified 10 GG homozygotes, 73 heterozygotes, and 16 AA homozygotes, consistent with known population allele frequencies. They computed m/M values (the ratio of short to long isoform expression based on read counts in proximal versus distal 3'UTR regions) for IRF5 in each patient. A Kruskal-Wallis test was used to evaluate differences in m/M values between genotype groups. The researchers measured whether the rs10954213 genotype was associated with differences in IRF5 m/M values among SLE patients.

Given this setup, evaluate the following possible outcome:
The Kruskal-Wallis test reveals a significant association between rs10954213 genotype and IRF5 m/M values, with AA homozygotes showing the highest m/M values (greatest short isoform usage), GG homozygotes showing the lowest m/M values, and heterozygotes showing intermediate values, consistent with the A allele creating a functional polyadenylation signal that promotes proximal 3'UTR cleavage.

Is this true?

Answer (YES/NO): YES